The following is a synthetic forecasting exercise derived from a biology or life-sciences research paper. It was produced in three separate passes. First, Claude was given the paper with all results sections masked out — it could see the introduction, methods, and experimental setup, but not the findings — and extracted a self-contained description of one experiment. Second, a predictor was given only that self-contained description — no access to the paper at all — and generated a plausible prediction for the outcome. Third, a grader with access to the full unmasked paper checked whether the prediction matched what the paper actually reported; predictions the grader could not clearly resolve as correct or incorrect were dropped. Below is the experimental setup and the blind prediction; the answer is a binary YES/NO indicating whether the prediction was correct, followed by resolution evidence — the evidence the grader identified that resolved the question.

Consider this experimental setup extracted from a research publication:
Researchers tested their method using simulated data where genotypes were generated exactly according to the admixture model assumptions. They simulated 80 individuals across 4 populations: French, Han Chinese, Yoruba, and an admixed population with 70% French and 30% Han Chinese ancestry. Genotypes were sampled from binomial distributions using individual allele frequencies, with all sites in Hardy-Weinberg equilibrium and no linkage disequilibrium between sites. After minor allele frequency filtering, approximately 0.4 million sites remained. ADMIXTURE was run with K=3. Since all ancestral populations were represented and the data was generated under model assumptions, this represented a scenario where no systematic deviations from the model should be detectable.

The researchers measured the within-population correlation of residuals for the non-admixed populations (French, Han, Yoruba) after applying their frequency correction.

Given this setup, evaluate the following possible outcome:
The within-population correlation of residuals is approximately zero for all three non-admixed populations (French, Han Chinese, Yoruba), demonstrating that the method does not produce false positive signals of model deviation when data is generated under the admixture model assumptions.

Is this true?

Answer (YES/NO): YES